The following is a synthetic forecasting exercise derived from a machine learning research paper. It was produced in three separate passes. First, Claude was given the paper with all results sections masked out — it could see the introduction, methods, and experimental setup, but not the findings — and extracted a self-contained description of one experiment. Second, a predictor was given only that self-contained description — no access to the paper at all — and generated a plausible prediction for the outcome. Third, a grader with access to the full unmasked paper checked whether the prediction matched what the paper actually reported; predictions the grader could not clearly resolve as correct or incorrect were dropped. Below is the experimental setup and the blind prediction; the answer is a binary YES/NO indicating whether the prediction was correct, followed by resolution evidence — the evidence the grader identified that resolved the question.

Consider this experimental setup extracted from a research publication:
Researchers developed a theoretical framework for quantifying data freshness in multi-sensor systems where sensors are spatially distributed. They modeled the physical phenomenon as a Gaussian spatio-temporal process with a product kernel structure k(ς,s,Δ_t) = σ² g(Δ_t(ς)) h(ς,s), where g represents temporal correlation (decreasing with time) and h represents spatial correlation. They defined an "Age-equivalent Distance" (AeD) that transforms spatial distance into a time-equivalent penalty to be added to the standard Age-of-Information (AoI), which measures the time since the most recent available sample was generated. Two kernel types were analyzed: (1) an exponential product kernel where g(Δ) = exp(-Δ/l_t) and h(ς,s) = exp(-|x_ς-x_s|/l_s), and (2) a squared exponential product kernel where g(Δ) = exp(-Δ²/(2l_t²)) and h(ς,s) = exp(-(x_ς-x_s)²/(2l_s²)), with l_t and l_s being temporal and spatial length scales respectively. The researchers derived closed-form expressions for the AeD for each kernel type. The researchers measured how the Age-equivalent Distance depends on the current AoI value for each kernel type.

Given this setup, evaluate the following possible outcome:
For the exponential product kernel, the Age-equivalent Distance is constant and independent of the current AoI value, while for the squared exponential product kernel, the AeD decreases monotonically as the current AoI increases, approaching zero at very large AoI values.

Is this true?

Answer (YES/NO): YES